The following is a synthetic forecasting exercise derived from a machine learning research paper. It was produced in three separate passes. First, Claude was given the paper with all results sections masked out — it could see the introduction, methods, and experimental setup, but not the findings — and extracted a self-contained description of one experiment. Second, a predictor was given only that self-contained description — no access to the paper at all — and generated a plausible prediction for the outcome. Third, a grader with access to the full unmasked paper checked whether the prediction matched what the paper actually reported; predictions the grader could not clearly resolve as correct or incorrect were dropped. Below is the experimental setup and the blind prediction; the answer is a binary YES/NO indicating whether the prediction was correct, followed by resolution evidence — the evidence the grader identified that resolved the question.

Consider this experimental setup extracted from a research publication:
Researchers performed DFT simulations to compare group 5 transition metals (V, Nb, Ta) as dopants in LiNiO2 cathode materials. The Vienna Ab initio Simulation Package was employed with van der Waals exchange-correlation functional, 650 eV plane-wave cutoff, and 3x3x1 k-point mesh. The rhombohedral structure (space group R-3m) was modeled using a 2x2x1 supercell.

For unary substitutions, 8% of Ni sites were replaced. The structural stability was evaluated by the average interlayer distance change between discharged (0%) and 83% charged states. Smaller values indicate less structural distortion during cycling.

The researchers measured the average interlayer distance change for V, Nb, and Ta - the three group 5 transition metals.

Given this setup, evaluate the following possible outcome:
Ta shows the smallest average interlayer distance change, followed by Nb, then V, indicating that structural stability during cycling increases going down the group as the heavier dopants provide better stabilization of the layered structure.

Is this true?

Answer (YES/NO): NO